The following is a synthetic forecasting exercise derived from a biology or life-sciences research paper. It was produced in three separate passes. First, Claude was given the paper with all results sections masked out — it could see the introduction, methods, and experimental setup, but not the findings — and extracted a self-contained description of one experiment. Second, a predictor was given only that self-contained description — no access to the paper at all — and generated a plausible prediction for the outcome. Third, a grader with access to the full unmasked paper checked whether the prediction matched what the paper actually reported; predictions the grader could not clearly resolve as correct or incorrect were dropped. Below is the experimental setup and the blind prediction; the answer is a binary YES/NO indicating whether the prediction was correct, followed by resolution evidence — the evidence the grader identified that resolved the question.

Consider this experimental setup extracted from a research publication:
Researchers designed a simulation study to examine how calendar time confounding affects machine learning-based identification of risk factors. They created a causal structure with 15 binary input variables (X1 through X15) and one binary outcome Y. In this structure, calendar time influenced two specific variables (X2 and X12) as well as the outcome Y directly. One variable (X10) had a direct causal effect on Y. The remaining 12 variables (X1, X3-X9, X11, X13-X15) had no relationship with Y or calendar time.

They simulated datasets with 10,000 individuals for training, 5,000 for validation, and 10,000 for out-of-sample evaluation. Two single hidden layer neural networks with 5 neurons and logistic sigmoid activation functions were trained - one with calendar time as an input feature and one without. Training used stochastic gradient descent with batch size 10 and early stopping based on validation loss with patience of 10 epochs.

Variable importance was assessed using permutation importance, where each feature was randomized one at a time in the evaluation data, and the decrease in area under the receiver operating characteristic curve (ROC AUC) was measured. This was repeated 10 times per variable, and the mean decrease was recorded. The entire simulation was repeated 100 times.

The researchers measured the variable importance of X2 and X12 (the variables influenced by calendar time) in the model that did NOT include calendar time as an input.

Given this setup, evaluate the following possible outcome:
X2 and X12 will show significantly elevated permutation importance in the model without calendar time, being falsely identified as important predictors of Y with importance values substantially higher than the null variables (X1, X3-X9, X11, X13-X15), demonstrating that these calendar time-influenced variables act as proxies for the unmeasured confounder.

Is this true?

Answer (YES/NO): YES